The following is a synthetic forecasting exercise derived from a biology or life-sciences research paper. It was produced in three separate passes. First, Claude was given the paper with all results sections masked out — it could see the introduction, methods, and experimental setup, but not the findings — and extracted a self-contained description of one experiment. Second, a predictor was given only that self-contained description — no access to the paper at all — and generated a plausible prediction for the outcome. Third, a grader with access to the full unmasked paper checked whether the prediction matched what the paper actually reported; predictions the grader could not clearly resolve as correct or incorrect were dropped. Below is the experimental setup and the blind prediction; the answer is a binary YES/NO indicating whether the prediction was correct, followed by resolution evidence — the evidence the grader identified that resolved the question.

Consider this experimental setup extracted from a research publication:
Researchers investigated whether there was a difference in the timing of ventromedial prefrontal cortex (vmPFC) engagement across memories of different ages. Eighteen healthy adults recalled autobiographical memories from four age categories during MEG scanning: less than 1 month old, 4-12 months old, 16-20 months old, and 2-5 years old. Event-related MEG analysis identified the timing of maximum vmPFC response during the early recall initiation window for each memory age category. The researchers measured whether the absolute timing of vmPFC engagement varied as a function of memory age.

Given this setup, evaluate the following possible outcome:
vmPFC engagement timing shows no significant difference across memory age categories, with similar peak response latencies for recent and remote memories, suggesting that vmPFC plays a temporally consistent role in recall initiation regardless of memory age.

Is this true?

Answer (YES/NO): YES